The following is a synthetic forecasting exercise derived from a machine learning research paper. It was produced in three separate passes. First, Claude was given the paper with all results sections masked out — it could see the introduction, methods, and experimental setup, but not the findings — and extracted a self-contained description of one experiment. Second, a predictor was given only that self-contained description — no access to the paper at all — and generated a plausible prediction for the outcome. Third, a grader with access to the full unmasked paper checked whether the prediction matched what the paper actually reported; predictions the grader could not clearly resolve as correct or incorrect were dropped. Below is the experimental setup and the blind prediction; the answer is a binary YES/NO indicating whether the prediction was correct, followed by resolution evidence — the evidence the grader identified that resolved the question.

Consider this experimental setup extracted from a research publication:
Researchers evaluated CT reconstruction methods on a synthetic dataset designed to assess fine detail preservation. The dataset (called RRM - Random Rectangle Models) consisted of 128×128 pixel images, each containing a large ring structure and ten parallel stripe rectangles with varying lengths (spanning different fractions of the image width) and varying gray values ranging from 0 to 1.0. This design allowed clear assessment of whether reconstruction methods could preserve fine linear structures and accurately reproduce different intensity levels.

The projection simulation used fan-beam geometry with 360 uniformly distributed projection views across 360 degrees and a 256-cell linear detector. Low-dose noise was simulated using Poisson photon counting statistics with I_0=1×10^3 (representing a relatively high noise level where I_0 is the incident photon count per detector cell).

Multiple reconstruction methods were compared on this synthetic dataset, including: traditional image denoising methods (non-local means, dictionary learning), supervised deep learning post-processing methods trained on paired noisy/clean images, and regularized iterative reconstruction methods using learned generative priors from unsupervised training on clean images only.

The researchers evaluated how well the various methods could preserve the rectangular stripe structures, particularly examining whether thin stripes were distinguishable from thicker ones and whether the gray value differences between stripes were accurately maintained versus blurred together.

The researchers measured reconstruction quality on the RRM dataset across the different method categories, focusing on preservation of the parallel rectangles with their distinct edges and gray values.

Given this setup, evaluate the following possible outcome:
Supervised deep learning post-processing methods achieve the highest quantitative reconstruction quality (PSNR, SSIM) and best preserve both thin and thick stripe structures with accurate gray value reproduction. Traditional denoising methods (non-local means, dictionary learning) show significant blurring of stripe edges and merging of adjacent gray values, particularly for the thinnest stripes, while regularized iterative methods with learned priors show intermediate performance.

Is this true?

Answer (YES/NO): NO